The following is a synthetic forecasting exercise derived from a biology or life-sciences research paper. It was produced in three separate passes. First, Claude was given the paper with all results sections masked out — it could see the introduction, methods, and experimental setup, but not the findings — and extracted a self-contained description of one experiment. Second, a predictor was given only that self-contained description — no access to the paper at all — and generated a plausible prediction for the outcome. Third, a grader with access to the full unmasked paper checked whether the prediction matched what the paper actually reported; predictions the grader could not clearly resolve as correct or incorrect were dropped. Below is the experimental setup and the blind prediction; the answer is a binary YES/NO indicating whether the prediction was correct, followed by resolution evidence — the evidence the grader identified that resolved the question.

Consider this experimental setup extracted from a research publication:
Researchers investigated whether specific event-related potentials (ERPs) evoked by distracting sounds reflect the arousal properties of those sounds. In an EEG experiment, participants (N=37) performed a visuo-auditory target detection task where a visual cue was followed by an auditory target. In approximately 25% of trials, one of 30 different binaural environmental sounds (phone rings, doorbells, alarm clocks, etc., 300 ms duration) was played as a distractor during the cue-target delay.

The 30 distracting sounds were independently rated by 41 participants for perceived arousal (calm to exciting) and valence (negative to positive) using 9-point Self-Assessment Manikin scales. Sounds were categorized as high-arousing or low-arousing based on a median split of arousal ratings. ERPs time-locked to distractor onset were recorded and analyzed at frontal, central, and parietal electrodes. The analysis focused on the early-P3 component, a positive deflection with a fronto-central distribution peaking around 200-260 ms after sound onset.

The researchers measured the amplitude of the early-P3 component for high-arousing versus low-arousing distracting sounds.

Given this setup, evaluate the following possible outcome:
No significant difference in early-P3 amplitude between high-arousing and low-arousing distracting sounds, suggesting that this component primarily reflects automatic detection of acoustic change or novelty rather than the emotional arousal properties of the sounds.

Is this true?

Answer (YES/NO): NO